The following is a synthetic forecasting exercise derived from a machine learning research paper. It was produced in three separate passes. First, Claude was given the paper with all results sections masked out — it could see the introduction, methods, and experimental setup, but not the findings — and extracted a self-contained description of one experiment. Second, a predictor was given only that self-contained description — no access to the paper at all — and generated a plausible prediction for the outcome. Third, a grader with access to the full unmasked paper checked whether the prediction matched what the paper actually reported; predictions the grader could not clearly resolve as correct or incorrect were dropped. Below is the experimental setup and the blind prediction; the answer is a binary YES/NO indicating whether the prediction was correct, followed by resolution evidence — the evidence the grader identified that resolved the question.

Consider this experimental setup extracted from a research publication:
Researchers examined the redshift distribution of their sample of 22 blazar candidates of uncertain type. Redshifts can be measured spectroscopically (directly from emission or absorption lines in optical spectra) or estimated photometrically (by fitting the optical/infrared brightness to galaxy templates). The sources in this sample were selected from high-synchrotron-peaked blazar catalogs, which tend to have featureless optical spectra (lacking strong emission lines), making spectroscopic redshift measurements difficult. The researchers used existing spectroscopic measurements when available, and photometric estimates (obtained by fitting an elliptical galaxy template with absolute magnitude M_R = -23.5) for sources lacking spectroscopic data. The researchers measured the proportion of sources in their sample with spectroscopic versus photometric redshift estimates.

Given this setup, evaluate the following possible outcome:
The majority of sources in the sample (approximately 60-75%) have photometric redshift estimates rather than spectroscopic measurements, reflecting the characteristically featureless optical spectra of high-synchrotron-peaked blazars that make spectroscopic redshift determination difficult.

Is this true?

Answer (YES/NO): YES